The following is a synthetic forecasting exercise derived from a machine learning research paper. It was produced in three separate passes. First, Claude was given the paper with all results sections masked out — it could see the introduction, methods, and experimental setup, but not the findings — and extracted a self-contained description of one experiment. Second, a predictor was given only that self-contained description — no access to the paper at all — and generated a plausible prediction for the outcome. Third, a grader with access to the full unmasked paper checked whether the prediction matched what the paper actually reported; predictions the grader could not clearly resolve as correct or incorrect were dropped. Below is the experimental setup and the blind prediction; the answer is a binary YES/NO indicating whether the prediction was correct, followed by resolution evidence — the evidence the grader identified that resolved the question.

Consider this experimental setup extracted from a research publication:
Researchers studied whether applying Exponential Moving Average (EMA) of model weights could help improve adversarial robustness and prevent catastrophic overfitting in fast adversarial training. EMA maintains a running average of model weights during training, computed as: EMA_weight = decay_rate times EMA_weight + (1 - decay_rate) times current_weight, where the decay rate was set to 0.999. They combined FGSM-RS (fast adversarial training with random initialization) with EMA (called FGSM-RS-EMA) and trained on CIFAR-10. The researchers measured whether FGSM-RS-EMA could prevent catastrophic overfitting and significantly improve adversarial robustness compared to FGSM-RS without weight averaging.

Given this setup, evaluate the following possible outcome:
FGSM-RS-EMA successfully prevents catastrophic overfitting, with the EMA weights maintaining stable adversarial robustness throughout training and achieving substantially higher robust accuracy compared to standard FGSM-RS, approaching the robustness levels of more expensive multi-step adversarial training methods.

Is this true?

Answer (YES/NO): NO